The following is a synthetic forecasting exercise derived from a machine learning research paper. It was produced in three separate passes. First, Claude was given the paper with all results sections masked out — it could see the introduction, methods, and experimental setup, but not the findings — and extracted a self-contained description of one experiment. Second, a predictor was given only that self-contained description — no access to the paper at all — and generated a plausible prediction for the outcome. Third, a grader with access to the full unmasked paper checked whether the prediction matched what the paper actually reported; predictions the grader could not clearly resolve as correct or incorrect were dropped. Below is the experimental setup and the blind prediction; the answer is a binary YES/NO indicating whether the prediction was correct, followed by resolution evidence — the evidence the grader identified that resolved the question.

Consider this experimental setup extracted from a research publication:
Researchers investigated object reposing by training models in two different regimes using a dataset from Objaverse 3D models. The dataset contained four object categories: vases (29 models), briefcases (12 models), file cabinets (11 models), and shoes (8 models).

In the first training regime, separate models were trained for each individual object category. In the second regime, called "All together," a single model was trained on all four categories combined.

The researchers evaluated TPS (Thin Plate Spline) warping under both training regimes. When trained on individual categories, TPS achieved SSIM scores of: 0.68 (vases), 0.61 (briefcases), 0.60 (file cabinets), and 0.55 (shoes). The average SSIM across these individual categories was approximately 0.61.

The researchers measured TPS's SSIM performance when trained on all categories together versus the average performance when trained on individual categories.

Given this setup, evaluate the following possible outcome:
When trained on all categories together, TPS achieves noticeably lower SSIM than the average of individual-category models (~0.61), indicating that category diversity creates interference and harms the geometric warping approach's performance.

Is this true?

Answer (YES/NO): YES